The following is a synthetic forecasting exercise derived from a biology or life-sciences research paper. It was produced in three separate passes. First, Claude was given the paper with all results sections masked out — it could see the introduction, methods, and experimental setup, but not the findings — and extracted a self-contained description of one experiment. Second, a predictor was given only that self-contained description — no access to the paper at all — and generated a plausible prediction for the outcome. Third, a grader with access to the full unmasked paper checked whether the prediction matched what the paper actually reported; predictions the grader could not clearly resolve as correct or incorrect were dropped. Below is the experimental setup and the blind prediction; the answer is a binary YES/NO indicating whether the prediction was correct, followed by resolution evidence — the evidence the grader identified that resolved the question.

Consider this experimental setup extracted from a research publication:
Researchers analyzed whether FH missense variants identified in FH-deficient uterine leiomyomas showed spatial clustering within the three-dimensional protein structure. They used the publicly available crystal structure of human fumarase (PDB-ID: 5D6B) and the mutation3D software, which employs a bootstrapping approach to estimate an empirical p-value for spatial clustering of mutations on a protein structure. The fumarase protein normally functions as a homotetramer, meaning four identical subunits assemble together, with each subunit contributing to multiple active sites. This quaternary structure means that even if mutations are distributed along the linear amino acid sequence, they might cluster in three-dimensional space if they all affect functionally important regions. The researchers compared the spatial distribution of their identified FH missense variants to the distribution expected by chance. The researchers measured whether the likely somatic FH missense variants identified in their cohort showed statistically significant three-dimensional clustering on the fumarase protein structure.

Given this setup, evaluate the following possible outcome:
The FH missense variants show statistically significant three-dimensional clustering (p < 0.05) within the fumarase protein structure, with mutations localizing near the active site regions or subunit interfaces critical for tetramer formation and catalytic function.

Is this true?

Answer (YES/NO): YES